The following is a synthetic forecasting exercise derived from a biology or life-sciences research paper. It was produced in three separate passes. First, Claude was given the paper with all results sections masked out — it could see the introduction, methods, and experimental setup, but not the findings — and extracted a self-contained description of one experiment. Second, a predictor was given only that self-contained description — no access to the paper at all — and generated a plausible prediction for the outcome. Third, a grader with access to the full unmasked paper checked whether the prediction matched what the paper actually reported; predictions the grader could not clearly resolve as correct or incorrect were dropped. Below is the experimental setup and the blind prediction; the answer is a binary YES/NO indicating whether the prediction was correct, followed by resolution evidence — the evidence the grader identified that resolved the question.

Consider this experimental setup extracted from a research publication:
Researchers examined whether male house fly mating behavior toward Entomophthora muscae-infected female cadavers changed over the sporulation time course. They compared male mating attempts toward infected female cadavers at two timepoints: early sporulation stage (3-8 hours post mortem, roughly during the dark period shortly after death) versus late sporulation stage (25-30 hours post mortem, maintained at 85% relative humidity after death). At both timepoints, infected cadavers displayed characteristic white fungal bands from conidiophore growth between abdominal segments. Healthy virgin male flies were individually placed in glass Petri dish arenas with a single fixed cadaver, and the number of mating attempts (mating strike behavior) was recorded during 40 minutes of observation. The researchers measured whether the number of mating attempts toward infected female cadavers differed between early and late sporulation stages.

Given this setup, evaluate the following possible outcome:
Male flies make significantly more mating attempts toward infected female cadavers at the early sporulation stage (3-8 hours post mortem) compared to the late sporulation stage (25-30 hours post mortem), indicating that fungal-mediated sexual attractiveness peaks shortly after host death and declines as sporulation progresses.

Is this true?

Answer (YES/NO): NO